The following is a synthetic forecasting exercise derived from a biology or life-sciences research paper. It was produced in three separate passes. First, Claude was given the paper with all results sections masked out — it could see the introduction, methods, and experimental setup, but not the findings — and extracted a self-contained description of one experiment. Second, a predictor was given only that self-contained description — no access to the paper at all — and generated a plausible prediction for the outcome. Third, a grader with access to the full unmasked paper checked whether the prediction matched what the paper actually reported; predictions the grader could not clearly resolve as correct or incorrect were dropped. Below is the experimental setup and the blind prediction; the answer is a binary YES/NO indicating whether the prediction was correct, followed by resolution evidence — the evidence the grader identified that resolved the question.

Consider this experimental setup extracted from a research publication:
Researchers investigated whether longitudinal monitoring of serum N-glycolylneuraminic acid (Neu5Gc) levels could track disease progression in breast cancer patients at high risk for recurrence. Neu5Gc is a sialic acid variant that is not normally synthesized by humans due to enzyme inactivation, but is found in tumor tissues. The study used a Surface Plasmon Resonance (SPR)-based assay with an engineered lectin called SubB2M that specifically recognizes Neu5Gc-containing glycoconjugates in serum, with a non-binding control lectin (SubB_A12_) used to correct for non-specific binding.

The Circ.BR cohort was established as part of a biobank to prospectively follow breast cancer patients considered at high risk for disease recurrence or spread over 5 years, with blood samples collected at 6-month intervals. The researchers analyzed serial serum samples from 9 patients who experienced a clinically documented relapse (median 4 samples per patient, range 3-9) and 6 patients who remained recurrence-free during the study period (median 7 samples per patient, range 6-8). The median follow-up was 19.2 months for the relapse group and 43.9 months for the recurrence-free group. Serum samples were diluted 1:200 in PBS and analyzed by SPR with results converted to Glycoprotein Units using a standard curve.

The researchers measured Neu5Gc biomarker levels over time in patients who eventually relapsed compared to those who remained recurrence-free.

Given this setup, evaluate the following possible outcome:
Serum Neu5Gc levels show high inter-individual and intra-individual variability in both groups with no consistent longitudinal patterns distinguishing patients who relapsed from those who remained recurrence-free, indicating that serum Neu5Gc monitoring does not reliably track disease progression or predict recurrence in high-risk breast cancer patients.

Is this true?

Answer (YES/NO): NO